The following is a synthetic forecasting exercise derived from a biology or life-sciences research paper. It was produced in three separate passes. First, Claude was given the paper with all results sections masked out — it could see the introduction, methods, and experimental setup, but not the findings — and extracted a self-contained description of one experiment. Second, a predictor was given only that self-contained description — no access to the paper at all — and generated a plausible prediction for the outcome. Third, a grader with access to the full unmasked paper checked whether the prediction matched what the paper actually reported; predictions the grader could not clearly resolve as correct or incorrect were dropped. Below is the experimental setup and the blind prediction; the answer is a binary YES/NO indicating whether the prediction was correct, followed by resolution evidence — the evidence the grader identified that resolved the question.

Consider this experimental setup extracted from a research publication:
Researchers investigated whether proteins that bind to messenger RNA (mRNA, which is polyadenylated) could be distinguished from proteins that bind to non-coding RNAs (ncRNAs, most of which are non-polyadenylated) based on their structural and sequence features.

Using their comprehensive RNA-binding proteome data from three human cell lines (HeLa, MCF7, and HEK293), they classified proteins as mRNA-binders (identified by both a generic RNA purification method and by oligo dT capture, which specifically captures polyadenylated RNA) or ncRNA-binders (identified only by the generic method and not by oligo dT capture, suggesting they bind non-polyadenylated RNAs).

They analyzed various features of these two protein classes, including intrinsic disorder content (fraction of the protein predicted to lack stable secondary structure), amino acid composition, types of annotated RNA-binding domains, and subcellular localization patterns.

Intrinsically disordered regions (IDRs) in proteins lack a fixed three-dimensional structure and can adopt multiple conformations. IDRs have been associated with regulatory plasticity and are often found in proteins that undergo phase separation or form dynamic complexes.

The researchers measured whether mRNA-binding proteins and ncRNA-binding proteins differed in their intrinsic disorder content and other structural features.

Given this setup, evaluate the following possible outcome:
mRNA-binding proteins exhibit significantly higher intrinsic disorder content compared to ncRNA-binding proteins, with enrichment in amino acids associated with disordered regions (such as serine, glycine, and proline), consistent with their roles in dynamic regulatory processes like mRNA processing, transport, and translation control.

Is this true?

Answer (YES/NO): NO